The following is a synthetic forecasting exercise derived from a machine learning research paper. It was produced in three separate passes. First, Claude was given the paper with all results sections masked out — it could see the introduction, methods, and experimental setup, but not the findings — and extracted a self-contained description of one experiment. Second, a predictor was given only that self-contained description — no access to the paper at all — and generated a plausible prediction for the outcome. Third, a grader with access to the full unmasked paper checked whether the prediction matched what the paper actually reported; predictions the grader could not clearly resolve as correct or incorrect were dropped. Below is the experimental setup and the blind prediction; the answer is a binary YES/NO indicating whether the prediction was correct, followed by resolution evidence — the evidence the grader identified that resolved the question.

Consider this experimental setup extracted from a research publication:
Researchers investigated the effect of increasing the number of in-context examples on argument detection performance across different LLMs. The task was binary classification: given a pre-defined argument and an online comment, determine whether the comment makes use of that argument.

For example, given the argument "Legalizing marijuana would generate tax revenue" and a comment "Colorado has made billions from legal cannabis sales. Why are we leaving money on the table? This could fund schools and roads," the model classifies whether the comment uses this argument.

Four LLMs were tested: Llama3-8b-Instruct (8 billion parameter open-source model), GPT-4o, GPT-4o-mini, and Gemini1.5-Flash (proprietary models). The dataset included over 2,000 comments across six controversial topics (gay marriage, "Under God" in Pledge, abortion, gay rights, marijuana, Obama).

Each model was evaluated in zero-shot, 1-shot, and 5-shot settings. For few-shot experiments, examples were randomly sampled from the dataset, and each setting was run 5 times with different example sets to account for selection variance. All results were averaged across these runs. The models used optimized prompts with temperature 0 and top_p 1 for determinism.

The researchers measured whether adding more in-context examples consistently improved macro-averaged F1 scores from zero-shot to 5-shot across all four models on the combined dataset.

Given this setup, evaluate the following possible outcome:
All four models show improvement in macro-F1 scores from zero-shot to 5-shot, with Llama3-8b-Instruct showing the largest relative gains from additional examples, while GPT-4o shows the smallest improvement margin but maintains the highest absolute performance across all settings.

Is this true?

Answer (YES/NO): NO